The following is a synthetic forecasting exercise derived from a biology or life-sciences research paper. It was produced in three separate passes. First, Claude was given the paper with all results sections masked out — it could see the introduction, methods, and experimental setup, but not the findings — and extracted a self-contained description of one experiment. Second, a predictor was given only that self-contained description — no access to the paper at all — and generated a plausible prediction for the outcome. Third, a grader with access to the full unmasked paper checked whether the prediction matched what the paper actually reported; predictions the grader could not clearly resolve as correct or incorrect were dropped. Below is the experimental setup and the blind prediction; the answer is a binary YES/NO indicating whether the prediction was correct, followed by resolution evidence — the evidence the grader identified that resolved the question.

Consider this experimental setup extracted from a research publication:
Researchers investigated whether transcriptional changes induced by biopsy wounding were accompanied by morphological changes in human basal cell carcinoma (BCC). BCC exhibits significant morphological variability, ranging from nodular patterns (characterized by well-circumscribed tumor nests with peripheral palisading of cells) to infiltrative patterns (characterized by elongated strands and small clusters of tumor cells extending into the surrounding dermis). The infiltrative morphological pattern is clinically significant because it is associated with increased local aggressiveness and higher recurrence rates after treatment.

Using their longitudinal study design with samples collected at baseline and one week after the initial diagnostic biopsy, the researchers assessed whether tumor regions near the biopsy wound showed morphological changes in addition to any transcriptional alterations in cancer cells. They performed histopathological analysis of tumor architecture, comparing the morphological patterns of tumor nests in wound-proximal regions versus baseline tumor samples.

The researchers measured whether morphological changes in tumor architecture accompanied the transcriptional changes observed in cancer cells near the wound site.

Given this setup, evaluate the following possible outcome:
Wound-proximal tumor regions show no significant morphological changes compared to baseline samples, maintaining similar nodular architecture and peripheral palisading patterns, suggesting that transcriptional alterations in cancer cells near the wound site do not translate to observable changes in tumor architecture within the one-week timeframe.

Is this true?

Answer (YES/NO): NO